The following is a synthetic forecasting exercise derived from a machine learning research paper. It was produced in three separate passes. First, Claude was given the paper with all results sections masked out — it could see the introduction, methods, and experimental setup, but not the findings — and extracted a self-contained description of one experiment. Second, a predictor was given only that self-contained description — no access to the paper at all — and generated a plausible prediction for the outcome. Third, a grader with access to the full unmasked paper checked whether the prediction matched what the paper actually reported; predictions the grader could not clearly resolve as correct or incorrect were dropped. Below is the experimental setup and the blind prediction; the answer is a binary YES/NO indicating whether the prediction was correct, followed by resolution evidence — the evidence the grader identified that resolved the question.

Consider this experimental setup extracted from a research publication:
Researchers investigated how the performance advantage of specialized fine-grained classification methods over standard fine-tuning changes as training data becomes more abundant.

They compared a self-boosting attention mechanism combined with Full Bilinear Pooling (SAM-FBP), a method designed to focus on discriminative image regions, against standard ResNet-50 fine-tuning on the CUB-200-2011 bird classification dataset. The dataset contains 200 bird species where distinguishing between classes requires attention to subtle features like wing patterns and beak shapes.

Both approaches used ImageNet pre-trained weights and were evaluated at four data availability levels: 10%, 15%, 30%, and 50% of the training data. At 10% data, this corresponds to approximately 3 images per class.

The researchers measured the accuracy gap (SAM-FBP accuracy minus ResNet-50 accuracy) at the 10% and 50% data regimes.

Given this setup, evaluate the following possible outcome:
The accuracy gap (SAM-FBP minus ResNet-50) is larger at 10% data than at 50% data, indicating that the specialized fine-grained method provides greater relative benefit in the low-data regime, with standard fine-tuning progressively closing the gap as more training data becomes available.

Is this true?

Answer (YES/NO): YES